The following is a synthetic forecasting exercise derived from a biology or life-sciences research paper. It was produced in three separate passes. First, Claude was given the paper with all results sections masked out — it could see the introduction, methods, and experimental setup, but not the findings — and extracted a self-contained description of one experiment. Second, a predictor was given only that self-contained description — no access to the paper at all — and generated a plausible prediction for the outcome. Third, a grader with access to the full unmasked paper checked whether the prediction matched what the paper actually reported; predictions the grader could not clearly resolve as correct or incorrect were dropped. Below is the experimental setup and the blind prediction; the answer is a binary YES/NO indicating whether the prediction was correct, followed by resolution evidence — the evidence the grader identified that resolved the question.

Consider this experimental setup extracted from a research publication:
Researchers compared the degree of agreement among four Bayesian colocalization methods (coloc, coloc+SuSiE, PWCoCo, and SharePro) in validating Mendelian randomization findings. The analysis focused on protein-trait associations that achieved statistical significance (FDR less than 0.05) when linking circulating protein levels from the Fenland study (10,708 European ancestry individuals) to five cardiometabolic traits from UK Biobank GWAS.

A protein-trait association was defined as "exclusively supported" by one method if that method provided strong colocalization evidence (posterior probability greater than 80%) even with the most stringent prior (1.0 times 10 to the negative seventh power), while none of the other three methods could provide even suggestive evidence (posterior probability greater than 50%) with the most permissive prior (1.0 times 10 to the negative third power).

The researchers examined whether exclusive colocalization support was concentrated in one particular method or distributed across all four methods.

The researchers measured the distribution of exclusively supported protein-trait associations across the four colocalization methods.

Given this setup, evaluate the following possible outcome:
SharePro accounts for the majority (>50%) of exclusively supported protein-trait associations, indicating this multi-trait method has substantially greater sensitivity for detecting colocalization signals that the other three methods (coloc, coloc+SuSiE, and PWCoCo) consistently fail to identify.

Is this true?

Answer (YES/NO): YES